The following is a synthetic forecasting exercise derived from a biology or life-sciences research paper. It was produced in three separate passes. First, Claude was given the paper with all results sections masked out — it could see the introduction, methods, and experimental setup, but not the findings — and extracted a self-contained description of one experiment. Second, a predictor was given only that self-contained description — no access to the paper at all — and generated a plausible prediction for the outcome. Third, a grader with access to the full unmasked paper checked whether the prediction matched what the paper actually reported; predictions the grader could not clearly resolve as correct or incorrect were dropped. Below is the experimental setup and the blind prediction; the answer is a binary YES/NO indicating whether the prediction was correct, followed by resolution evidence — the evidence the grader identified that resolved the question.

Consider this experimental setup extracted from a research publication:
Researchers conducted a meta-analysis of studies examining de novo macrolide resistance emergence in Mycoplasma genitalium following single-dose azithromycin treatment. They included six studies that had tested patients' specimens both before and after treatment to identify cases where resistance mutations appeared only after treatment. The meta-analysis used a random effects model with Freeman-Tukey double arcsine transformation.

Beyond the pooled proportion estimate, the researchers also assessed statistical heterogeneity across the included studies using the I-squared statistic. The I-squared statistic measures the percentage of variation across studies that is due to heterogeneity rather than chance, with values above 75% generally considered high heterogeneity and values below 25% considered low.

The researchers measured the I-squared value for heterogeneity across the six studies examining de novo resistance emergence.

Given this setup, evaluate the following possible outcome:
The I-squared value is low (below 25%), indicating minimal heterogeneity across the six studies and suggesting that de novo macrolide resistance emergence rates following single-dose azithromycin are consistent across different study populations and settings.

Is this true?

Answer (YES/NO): NO